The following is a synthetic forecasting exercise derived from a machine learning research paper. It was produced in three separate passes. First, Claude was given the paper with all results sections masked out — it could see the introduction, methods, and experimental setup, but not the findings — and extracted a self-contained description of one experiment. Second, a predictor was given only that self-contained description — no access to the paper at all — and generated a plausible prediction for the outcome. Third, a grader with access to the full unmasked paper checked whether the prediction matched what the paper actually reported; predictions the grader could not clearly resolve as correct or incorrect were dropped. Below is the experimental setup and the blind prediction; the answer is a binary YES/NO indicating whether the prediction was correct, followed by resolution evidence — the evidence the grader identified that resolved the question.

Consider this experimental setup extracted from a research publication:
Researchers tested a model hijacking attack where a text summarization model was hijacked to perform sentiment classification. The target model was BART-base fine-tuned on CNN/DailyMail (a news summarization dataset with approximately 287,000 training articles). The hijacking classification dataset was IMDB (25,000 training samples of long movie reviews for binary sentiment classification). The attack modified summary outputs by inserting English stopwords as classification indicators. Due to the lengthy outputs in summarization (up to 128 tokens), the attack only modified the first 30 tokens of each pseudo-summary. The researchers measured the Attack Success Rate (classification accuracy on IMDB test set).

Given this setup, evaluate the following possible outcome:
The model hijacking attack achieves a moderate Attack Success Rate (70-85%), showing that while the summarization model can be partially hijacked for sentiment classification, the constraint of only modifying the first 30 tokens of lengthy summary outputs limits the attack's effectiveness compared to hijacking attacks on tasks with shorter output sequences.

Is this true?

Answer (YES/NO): NO